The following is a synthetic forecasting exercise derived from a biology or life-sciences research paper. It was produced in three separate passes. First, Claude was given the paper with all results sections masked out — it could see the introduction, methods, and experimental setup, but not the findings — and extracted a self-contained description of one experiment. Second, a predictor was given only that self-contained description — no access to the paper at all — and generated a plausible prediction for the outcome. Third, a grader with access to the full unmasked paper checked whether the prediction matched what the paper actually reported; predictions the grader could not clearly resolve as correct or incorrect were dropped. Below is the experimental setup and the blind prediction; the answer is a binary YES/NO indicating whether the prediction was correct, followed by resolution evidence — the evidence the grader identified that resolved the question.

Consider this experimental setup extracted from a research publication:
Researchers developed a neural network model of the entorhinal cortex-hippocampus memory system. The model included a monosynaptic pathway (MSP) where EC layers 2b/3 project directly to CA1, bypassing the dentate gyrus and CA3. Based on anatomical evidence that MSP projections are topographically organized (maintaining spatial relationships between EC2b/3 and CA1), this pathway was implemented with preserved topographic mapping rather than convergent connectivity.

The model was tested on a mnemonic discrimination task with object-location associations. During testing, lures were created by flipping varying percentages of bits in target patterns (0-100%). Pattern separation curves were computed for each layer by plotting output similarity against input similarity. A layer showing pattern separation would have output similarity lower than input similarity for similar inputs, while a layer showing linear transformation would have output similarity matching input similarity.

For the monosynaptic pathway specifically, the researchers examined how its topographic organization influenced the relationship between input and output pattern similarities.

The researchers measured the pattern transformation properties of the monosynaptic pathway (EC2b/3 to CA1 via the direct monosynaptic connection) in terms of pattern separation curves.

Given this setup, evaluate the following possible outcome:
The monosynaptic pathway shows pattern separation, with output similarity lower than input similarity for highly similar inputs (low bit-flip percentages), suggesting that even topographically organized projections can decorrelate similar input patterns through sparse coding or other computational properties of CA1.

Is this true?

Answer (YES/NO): NO